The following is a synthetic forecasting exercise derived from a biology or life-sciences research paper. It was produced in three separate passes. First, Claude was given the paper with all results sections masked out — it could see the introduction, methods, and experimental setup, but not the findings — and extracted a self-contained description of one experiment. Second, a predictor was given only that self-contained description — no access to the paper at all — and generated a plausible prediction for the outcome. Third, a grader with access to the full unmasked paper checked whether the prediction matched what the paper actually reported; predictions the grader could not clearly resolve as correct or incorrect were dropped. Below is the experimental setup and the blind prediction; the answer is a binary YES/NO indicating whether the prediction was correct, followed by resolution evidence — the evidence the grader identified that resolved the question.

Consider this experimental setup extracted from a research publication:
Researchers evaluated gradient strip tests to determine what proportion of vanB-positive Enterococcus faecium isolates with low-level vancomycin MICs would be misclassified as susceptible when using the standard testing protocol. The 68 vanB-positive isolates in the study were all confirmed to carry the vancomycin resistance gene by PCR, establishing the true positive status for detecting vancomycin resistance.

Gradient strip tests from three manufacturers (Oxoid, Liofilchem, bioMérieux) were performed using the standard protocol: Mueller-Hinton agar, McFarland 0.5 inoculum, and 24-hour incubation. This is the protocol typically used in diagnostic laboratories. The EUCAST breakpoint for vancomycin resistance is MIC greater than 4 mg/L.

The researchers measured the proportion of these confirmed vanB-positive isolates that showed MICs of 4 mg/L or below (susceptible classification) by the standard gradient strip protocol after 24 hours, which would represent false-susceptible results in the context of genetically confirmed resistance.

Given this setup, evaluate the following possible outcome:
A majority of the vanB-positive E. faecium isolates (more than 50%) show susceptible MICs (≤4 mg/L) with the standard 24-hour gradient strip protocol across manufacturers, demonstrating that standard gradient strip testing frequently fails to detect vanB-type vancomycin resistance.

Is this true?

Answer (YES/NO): NO